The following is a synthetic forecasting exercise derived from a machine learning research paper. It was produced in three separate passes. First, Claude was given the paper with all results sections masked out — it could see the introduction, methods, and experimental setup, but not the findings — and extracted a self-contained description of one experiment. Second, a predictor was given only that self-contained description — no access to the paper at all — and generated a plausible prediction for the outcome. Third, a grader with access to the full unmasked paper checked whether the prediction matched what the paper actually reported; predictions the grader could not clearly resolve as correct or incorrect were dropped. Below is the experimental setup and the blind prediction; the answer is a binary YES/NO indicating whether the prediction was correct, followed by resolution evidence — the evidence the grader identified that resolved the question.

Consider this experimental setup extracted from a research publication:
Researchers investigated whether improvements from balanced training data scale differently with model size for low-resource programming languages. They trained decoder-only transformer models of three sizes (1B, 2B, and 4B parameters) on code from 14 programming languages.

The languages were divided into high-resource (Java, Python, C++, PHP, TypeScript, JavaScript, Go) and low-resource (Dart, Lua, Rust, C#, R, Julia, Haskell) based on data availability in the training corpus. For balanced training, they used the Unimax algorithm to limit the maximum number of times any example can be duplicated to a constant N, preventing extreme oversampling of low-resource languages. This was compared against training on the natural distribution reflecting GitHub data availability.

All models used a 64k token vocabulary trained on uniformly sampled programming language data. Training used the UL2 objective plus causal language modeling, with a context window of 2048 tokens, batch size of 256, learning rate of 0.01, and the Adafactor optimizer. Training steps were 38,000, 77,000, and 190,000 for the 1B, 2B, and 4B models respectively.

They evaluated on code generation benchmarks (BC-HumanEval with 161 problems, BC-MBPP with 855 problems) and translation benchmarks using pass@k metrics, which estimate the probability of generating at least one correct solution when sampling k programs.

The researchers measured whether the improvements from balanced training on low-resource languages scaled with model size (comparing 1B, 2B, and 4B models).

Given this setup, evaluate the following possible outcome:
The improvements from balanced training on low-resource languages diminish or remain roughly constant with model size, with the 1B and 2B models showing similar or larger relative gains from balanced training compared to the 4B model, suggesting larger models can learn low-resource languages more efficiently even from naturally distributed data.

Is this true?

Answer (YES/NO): YES